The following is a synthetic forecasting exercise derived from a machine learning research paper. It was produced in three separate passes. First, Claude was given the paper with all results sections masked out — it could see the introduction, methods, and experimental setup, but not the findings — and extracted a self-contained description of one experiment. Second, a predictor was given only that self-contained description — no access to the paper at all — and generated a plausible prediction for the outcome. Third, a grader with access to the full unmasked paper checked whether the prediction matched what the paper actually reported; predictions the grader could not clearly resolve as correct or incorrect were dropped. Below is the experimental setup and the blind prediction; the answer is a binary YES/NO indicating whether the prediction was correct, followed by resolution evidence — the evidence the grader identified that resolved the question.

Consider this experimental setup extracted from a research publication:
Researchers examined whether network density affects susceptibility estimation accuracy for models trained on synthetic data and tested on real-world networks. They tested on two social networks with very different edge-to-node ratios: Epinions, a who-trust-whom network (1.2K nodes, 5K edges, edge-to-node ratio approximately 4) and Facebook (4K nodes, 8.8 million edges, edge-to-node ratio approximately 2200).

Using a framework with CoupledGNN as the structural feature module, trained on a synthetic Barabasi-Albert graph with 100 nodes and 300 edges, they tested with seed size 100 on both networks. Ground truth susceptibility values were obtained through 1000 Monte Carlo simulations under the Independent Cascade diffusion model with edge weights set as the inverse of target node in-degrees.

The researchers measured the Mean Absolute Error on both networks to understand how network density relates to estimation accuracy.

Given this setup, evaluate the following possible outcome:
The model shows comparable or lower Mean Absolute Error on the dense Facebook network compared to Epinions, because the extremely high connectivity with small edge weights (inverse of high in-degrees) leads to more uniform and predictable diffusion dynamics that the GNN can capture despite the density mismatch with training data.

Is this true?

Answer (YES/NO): YES